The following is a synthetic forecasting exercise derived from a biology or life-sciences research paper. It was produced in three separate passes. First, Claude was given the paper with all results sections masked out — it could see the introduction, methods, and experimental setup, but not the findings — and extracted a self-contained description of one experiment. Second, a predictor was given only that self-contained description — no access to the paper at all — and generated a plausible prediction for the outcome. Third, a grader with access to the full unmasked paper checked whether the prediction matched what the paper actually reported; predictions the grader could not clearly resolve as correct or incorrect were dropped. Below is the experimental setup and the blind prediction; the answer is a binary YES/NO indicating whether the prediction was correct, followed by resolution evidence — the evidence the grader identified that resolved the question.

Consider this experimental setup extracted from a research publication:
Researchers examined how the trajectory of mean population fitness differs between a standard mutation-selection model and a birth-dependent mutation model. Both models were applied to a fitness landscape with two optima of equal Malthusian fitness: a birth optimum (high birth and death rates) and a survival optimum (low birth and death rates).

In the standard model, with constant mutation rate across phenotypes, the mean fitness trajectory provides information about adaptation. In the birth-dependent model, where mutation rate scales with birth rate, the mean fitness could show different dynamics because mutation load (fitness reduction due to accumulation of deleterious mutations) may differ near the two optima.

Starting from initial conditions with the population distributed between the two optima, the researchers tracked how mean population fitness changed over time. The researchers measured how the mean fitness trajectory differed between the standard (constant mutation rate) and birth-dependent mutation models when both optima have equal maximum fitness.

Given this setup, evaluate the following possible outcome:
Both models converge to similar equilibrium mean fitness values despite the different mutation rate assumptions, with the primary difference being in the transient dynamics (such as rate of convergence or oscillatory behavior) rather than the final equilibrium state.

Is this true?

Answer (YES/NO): NO